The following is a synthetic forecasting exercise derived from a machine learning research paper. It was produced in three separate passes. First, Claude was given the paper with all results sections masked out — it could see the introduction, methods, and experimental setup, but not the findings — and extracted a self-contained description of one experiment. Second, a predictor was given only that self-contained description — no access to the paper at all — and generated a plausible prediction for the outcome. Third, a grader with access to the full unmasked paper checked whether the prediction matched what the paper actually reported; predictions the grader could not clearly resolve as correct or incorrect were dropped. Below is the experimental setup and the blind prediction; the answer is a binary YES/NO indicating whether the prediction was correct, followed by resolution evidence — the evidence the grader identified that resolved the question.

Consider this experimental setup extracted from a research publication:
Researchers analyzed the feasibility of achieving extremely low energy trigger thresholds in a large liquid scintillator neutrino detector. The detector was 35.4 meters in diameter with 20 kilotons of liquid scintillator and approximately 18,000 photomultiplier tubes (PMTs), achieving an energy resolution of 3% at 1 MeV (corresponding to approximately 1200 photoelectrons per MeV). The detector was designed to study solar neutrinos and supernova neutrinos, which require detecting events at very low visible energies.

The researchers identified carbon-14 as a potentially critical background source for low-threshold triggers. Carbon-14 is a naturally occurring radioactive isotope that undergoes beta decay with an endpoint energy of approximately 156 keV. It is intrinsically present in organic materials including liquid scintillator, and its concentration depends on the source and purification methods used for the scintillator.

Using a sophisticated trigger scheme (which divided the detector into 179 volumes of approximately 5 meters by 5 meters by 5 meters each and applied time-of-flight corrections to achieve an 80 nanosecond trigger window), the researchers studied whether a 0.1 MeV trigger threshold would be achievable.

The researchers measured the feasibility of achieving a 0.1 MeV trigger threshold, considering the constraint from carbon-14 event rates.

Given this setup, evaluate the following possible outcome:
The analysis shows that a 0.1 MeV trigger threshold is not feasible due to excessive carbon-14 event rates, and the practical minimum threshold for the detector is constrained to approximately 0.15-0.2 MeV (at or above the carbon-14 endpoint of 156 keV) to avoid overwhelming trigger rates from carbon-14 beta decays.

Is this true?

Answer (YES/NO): NO